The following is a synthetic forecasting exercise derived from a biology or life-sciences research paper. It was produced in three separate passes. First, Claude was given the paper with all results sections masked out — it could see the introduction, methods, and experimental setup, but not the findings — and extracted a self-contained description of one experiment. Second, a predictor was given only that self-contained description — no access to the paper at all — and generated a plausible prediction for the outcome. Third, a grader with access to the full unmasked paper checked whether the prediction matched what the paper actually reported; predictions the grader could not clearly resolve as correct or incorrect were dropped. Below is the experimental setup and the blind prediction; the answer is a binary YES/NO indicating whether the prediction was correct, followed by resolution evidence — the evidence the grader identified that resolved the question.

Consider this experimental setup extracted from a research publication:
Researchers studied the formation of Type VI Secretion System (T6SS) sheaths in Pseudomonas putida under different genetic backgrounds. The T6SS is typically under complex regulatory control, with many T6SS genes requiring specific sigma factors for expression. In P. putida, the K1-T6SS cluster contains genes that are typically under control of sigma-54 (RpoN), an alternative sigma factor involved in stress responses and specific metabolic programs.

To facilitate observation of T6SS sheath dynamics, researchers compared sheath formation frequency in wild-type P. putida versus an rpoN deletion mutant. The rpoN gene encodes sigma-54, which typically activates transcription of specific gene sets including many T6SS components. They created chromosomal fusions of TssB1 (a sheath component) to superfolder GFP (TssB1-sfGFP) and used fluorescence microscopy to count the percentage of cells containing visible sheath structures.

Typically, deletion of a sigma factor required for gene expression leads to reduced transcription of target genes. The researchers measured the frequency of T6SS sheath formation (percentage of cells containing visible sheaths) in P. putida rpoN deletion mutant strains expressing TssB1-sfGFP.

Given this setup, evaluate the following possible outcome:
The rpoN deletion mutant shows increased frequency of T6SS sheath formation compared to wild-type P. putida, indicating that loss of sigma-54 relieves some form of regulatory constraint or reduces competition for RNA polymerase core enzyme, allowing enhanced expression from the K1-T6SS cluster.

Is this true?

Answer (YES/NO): YES